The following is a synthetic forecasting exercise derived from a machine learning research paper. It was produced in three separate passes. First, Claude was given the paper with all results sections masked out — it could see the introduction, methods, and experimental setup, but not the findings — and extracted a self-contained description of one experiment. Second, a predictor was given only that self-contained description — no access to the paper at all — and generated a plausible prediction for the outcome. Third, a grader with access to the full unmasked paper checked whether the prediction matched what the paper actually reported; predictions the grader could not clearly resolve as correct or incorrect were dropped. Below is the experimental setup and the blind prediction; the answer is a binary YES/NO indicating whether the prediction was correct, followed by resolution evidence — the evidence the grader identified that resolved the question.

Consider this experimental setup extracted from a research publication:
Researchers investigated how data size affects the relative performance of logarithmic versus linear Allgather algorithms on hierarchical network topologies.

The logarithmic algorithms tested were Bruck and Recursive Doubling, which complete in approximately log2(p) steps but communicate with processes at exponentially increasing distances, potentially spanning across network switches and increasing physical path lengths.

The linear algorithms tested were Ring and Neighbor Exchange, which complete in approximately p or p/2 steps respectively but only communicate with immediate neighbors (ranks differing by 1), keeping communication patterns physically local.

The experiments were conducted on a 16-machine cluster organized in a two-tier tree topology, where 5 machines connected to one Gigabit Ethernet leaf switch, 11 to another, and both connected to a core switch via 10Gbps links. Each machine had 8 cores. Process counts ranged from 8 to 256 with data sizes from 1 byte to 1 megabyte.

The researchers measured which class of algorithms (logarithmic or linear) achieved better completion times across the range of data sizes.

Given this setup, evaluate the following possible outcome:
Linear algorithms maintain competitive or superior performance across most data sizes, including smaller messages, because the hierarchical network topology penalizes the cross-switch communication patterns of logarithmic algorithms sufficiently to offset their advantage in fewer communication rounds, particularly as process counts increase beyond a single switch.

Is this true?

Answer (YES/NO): NO